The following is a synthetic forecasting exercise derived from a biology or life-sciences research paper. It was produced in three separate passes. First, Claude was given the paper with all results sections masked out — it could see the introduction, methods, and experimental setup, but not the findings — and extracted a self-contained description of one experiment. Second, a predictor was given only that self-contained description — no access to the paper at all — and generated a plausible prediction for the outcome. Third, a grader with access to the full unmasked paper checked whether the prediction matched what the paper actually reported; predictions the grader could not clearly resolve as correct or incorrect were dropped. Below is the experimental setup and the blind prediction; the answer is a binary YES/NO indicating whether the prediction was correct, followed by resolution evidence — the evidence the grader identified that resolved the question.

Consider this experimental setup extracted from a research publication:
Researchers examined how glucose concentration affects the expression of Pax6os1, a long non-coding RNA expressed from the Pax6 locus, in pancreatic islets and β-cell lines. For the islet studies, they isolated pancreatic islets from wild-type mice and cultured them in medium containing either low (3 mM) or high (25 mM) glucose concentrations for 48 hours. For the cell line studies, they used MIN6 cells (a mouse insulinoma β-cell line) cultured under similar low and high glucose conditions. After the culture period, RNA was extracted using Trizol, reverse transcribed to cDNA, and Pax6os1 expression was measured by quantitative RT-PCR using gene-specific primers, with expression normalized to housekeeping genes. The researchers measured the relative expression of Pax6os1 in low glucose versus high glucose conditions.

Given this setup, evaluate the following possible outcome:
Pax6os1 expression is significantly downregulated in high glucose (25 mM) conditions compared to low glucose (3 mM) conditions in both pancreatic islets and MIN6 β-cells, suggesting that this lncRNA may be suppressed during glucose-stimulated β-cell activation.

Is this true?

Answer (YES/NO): NO